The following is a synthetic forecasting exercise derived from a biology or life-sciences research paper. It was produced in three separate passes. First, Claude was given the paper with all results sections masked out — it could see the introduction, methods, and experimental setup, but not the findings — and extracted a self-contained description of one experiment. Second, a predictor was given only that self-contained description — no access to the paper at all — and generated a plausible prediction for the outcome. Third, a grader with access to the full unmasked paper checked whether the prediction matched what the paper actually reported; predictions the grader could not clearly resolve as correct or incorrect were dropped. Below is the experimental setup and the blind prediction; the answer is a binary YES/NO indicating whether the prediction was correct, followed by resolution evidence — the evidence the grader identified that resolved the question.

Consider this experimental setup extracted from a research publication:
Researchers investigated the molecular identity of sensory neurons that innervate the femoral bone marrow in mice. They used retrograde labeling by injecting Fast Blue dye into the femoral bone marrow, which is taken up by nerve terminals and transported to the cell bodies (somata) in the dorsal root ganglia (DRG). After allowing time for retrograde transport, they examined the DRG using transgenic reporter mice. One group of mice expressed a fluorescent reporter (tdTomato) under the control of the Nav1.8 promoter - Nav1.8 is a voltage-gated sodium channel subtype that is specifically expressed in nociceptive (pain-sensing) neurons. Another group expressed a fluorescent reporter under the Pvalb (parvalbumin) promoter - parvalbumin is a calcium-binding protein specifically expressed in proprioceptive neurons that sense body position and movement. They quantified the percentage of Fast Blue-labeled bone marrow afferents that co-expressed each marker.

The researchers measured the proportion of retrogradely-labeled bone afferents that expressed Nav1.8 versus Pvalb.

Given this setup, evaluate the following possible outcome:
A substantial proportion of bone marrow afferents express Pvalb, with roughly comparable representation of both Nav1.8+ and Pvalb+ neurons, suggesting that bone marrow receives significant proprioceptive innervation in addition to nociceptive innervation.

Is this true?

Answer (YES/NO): NO